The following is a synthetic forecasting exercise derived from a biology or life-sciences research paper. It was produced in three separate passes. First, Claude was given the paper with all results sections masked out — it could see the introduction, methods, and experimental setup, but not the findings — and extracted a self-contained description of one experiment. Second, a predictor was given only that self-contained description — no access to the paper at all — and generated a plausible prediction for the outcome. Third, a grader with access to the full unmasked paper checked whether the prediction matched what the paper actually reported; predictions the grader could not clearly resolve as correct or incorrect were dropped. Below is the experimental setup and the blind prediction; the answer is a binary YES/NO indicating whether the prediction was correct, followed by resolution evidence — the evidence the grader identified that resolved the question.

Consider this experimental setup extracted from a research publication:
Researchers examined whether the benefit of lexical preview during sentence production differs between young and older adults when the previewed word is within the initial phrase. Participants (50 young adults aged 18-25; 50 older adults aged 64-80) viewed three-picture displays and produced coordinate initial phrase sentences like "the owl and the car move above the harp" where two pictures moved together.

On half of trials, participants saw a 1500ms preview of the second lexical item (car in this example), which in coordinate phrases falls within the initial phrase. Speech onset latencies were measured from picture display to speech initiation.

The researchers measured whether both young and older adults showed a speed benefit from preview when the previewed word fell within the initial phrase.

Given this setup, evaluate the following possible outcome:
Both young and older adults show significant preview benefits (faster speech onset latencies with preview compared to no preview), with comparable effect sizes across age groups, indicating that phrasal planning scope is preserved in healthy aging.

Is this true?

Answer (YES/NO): YES